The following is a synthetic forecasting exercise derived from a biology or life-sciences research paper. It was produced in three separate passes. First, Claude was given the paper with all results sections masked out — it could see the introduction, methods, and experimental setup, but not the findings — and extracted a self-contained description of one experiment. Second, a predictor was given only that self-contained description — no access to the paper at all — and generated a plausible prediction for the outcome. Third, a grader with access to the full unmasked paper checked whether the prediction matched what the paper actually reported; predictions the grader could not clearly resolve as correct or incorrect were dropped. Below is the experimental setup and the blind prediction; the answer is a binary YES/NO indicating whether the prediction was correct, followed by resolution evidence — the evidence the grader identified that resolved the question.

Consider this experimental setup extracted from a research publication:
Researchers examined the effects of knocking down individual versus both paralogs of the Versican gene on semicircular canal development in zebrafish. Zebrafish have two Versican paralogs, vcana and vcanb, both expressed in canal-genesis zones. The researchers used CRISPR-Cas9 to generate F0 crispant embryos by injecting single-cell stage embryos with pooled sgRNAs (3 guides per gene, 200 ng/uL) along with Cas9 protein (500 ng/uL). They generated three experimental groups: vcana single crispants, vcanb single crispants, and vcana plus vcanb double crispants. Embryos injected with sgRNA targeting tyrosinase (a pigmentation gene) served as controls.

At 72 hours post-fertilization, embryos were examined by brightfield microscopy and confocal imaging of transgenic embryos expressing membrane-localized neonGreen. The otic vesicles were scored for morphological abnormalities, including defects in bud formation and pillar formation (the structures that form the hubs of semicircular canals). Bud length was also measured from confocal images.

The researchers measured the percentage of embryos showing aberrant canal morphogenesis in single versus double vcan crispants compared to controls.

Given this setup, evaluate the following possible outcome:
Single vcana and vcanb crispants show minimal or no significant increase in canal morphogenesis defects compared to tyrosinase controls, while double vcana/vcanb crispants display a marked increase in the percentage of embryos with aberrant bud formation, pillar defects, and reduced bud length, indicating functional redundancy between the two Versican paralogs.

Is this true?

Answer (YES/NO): YES